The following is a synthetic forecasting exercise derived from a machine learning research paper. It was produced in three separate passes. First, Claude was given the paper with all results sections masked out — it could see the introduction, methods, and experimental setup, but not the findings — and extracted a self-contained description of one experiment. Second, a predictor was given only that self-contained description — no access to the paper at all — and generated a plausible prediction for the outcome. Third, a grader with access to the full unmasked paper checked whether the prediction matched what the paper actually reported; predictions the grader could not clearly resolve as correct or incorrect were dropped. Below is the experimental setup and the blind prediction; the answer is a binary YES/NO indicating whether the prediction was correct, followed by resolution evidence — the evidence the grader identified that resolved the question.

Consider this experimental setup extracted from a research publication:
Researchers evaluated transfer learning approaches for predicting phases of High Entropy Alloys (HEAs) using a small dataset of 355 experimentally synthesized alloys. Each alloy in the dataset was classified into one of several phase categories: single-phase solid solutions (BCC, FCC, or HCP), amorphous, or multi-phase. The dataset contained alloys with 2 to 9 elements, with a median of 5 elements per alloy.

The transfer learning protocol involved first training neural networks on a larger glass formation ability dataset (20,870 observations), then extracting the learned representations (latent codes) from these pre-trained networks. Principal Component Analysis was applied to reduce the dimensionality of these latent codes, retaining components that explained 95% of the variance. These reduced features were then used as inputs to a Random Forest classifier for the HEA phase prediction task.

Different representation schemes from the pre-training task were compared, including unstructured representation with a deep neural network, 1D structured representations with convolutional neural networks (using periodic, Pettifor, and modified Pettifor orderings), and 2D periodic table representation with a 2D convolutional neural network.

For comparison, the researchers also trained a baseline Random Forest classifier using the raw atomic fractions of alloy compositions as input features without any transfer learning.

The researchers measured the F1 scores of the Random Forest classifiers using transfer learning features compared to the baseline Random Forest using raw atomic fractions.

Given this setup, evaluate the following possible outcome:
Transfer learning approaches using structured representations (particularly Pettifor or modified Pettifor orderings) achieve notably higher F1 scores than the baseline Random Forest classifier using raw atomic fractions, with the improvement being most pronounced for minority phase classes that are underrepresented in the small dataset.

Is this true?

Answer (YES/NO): NO